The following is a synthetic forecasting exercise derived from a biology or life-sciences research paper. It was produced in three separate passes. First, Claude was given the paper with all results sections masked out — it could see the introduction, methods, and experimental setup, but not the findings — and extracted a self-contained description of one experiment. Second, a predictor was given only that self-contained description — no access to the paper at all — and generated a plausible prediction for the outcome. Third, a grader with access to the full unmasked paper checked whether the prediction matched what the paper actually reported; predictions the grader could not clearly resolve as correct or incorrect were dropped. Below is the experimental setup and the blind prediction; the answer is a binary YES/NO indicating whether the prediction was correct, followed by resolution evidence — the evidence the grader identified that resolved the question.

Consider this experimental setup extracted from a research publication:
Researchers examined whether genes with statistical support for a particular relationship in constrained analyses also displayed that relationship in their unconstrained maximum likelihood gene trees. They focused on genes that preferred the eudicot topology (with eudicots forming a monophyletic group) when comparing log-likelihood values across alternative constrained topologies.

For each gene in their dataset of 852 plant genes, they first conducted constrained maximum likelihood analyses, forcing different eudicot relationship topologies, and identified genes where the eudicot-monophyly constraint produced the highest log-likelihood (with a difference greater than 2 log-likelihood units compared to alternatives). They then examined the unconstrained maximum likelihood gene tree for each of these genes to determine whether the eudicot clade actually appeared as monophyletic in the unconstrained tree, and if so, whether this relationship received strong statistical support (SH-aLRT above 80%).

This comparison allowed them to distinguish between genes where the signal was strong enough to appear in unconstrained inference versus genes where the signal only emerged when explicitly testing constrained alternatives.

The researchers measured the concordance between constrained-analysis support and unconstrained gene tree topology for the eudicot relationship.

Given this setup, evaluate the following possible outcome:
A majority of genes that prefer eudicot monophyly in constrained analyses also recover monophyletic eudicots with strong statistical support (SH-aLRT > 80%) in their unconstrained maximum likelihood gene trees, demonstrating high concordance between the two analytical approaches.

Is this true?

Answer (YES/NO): NO